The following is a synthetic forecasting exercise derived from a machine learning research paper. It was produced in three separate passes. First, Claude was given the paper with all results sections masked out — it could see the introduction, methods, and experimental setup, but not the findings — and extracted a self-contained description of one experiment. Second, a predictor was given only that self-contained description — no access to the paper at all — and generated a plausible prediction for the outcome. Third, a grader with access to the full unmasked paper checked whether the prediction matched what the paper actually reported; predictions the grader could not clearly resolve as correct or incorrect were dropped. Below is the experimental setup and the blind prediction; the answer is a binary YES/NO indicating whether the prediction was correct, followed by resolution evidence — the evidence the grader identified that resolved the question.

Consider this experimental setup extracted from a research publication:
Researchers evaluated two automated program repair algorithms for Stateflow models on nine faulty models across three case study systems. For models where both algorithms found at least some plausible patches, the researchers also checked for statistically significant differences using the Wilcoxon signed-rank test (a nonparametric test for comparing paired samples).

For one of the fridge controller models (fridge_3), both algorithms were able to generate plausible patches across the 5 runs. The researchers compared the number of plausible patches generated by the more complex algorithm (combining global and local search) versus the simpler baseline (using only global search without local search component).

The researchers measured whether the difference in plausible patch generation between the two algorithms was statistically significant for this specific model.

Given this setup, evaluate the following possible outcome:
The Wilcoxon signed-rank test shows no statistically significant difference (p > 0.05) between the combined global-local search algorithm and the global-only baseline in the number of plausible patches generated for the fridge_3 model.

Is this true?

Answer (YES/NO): YES